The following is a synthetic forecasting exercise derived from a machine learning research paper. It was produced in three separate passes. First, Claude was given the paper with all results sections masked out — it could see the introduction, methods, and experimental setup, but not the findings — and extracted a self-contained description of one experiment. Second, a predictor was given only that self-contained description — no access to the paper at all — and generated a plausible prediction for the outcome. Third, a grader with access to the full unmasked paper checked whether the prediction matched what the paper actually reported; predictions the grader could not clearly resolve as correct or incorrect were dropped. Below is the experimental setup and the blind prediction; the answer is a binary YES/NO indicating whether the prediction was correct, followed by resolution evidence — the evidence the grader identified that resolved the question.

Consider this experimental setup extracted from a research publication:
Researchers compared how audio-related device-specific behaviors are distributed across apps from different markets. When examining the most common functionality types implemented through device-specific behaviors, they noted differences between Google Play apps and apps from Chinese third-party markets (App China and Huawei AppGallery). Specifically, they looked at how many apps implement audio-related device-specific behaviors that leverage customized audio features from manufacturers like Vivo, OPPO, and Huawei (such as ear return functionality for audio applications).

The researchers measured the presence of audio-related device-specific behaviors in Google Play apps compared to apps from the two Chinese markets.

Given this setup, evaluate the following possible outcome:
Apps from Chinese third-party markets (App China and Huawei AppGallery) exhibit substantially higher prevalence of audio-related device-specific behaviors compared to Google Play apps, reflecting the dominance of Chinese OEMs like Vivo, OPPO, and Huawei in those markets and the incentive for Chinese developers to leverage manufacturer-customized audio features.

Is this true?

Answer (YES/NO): NO